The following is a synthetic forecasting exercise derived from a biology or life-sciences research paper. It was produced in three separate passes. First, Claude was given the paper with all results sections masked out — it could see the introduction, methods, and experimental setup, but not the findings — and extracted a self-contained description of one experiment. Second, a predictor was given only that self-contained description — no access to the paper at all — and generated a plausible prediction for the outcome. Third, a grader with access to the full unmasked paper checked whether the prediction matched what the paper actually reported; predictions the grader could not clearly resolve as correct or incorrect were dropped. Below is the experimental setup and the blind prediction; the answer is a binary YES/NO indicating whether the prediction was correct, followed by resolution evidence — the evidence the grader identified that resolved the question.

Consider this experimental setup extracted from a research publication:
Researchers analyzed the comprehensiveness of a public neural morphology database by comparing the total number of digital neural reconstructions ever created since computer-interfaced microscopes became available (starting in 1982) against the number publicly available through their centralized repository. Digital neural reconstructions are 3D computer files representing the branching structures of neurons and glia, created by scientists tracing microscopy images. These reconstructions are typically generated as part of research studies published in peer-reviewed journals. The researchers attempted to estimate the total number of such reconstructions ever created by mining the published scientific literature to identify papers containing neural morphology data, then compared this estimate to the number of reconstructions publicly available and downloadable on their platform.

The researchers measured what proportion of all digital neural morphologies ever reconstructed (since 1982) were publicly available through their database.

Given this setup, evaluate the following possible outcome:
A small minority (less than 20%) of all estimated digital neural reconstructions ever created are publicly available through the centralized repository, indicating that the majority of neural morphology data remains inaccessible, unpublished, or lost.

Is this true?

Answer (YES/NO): NO